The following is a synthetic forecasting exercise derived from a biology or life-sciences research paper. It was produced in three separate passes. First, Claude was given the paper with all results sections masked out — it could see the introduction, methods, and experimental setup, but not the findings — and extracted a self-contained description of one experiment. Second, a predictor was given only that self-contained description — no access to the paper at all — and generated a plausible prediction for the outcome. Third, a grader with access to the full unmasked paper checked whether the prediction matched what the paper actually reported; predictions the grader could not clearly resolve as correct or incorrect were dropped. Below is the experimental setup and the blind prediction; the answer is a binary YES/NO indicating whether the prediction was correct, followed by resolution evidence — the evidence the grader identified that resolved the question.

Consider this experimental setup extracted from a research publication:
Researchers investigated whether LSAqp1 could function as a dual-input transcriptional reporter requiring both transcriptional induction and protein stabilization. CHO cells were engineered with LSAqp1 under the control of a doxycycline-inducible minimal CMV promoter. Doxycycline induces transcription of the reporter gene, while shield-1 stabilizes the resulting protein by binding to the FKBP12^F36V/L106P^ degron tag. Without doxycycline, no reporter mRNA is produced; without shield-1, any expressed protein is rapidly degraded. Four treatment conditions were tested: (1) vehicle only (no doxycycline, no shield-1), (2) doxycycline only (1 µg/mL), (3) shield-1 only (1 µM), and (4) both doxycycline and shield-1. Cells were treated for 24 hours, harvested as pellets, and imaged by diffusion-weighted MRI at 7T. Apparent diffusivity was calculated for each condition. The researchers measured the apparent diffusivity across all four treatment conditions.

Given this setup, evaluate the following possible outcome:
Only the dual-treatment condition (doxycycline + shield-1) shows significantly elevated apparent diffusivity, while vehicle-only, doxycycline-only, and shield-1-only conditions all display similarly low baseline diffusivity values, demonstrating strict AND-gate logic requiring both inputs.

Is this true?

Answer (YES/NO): YES